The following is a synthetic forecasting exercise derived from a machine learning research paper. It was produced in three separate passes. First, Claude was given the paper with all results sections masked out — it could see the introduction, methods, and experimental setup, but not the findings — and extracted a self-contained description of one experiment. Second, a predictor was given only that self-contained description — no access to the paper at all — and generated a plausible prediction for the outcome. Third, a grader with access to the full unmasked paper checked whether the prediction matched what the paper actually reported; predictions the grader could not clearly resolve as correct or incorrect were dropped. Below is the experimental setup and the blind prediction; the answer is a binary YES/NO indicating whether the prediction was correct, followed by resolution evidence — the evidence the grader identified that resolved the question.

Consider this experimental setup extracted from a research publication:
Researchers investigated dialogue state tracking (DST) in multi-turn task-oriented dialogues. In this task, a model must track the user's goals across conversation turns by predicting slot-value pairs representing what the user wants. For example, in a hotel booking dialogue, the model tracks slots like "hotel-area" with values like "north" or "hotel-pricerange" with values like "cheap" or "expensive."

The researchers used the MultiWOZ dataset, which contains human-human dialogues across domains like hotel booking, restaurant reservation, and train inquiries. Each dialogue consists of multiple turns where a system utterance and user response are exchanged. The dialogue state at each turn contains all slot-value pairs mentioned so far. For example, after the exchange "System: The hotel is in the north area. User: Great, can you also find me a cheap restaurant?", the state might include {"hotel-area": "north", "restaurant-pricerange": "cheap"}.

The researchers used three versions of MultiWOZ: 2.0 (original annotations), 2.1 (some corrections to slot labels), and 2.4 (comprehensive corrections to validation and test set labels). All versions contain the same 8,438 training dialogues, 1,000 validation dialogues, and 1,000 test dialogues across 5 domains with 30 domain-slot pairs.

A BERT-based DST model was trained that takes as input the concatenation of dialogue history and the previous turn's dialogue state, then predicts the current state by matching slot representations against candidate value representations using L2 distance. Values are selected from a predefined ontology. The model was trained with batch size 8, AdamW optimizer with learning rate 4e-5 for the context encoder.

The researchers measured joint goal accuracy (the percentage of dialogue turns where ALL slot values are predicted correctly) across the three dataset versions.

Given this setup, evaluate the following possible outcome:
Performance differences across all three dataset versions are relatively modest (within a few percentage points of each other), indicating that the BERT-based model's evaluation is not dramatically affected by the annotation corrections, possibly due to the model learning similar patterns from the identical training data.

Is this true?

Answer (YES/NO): NO